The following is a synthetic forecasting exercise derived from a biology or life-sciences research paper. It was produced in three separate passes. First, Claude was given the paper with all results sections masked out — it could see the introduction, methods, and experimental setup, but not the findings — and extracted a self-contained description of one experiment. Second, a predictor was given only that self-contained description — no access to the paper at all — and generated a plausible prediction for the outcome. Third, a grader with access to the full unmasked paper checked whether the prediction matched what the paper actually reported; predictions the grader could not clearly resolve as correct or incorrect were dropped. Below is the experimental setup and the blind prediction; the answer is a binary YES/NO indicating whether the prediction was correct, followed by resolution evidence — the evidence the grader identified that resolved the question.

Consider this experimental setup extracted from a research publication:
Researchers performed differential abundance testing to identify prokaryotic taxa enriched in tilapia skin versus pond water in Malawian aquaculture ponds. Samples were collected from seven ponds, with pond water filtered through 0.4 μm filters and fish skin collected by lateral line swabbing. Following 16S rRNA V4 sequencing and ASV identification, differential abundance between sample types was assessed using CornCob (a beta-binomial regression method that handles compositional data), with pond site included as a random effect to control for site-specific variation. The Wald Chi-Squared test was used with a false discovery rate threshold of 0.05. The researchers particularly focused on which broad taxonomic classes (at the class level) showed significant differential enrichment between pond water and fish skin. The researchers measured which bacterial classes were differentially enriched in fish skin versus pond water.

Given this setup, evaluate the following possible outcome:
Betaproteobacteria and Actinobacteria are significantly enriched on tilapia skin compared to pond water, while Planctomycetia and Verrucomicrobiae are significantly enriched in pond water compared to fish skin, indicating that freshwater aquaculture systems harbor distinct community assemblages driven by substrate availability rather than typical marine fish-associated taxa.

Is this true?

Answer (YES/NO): NO